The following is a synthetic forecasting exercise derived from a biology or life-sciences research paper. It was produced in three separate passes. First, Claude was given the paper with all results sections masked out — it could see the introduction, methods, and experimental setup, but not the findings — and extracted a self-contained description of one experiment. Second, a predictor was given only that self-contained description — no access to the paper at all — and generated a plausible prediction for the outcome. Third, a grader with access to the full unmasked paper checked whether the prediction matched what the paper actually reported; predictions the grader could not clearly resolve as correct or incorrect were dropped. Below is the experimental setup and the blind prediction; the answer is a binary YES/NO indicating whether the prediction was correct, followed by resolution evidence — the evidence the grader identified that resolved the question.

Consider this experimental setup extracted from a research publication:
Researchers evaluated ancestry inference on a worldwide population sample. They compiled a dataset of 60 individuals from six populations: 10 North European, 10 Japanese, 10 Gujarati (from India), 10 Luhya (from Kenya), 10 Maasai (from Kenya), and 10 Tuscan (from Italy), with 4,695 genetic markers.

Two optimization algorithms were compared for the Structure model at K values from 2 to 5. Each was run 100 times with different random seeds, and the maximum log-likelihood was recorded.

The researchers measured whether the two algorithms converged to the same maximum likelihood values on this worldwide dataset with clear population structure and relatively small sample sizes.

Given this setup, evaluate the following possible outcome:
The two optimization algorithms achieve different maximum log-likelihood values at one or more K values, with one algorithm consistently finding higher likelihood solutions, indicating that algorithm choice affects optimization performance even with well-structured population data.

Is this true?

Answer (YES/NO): YES